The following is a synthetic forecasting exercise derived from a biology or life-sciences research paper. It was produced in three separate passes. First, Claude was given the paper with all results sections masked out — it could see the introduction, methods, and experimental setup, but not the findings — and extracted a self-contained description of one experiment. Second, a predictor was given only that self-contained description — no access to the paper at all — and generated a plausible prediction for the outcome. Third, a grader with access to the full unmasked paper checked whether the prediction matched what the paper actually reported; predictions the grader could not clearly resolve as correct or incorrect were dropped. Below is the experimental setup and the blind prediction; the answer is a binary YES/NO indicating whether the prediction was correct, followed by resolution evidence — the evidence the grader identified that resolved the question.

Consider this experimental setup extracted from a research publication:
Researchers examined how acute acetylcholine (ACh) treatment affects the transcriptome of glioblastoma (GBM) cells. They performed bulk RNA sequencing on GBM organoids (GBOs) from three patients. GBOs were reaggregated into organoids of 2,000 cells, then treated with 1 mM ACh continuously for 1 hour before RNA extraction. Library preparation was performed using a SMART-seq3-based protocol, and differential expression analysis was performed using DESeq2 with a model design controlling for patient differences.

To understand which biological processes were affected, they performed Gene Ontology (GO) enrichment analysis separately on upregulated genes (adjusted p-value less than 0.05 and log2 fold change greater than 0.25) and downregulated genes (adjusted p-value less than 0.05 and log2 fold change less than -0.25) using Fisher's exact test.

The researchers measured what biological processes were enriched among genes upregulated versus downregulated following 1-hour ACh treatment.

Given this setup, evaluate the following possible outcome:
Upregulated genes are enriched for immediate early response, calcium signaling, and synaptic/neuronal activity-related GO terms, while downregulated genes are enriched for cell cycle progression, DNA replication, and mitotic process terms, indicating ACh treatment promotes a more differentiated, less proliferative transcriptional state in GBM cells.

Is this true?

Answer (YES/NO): NO